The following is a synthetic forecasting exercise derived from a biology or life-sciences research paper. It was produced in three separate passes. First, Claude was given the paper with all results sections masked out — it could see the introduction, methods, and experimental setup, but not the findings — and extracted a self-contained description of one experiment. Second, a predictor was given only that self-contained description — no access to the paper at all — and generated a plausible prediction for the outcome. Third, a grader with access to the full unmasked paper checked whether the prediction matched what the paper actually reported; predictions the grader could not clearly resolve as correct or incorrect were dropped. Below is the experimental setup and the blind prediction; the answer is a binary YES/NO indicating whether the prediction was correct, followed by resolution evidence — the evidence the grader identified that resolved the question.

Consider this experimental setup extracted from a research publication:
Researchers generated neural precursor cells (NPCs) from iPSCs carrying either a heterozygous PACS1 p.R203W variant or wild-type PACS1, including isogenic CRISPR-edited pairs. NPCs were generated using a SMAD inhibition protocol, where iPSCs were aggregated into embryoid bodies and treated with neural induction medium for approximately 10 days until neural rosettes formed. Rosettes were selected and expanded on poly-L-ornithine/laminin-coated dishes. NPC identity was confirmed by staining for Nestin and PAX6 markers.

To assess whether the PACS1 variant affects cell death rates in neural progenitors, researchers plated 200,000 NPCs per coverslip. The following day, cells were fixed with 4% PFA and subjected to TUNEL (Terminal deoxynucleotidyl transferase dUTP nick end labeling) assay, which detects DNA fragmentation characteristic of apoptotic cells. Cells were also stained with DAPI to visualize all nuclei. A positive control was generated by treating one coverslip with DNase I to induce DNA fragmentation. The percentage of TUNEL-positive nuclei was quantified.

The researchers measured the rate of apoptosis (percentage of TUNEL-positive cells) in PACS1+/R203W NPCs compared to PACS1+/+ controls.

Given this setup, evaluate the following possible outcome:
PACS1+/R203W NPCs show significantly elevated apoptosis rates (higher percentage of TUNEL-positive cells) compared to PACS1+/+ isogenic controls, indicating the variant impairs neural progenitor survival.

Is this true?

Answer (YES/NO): NO